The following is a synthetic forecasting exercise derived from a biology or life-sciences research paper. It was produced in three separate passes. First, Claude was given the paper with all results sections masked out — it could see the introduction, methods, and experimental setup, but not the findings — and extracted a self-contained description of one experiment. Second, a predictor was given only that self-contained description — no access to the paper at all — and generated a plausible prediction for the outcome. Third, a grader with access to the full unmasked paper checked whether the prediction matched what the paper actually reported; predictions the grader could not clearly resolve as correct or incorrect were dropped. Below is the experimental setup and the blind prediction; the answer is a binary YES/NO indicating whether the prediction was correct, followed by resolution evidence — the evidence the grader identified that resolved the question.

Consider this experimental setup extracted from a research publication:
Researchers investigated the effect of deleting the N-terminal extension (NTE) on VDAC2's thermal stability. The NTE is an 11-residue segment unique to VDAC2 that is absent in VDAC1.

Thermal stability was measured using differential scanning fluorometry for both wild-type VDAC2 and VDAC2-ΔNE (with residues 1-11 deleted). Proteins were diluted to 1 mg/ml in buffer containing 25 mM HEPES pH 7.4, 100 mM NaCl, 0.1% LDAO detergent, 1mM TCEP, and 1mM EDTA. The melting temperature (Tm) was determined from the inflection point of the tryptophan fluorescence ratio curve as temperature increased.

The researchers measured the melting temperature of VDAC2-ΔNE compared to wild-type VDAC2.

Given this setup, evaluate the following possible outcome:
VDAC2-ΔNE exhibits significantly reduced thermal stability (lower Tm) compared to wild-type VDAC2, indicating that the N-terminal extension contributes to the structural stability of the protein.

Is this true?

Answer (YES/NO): YES